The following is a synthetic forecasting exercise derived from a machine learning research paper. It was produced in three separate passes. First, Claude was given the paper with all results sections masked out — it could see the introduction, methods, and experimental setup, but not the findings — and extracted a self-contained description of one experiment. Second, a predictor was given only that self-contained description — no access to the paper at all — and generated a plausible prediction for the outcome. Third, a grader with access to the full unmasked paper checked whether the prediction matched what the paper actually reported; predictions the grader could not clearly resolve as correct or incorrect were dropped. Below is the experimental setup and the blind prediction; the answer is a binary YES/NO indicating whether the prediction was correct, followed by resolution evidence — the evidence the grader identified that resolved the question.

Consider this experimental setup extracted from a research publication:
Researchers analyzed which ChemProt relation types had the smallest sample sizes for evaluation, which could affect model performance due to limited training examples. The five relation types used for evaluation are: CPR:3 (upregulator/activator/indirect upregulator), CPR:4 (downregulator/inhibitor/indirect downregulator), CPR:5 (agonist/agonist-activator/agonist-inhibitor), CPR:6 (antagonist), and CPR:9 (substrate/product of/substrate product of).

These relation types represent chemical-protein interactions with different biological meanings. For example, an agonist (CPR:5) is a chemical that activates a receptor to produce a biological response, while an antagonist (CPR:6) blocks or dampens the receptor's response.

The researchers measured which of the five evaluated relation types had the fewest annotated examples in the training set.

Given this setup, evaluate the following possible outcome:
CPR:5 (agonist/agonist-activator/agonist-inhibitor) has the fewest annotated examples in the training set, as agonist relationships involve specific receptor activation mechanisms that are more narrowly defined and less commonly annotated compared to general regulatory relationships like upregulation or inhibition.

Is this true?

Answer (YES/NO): YES